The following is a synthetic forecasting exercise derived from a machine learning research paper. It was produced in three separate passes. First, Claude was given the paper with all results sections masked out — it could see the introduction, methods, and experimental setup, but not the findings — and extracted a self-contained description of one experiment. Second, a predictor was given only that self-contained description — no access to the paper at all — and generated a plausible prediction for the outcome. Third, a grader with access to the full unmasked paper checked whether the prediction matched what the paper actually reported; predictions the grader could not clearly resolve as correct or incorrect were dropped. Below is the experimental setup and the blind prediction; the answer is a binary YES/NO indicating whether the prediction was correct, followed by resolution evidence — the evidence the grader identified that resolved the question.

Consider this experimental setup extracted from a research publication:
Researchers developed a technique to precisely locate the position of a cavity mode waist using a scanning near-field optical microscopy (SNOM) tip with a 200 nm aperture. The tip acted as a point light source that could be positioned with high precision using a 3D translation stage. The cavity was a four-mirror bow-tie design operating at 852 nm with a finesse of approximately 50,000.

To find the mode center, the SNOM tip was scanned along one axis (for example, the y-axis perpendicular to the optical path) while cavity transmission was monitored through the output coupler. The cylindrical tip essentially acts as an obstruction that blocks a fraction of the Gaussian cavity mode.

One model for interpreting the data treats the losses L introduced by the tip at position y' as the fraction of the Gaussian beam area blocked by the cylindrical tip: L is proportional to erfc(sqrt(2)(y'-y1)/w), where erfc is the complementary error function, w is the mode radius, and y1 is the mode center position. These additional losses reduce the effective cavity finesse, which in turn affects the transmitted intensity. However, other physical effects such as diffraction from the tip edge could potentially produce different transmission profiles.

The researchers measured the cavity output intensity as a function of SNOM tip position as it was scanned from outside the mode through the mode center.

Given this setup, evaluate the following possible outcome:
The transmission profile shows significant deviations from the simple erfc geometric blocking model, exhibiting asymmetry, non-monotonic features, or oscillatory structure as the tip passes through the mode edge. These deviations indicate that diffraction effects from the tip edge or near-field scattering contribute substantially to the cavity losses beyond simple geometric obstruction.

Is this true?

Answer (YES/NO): NO